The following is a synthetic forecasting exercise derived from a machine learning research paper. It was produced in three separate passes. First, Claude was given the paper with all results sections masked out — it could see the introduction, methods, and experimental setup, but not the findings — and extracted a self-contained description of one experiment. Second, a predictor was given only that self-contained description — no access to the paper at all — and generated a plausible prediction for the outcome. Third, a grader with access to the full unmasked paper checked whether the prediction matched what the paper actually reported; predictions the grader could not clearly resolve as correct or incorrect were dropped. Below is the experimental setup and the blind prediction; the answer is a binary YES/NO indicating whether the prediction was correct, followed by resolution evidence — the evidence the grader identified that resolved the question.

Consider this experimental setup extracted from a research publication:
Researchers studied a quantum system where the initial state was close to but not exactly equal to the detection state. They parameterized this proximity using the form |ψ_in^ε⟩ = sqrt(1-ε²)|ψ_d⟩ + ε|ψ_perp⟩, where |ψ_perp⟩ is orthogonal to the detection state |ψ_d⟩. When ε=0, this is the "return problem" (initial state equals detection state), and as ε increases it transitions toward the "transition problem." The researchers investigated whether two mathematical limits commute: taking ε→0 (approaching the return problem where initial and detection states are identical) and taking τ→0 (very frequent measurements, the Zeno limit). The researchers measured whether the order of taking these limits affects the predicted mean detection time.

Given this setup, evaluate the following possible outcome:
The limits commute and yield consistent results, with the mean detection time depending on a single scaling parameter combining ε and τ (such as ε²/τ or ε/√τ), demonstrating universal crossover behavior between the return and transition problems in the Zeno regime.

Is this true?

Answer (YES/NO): NO